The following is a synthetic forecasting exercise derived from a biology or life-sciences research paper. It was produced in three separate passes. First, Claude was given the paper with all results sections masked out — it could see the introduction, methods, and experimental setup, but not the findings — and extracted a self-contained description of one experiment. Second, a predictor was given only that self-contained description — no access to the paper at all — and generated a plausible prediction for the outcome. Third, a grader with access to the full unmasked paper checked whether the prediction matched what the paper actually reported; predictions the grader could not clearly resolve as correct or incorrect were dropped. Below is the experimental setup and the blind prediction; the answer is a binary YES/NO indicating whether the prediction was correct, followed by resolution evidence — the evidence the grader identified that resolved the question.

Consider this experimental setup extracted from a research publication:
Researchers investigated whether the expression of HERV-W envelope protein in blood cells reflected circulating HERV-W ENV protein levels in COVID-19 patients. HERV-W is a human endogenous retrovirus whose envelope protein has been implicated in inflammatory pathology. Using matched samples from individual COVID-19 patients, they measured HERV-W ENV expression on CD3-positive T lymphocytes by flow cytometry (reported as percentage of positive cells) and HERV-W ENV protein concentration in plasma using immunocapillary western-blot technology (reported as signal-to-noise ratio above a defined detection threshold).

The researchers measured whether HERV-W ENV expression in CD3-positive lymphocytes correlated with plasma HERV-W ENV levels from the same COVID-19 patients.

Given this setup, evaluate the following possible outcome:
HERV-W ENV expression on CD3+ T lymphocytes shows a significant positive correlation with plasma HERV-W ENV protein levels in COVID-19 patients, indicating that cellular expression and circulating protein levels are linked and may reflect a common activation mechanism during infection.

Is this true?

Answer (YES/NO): YES